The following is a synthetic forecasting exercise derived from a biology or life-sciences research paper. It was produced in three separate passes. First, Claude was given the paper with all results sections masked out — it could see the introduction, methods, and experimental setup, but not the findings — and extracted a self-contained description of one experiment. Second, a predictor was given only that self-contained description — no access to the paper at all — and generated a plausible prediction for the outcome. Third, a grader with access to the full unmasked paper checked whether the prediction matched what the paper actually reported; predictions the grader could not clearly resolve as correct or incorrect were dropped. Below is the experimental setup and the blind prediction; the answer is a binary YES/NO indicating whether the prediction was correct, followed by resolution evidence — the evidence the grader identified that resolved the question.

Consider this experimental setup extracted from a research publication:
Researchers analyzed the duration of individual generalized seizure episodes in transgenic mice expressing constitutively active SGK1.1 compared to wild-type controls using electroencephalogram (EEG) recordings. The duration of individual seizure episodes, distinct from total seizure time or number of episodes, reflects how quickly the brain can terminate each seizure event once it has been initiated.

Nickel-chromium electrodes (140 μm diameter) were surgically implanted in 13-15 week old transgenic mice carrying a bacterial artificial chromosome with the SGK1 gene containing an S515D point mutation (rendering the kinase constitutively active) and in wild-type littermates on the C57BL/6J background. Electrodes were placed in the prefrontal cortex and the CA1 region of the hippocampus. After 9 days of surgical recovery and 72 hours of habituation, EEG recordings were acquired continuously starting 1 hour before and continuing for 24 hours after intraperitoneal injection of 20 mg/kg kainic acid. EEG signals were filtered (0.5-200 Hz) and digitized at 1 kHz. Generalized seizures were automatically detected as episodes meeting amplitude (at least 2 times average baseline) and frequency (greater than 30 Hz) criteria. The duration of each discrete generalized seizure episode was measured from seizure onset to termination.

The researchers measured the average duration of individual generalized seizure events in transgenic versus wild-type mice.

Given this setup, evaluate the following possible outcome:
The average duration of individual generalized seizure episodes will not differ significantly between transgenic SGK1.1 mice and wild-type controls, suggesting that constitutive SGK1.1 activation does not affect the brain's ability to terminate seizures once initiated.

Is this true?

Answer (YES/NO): NO